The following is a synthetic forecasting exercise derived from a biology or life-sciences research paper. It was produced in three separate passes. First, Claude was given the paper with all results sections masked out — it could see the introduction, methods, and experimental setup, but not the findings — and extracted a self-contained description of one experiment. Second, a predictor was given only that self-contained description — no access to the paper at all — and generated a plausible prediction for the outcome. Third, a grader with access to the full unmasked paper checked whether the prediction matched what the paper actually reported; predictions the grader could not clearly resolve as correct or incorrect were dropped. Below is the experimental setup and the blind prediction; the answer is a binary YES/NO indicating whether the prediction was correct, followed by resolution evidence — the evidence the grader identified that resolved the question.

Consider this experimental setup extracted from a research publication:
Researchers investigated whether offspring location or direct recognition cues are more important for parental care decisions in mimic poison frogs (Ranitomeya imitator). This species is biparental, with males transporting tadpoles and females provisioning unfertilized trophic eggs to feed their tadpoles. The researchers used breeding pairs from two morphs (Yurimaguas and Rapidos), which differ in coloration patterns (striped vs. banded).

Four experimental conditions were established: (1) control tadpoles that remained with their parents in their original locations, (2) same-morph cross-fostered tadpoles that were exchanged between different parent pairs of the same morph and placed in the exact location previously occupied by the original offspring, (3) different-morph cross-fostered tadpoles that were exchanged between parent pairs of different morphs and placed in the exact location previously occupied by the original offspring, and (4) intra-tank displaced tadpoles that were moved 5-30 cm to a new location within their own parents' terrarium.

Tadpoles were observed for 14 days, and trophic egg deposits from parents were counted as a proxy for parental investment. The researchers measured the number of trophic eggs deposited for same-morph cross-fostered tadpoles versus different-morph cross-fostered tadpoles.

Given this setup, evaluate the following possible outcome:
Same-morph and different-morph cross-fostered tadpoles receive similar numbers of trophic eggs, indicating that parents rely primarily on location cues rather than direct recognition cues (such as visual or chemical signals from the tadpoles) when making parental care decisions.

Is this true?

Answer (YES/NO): NO